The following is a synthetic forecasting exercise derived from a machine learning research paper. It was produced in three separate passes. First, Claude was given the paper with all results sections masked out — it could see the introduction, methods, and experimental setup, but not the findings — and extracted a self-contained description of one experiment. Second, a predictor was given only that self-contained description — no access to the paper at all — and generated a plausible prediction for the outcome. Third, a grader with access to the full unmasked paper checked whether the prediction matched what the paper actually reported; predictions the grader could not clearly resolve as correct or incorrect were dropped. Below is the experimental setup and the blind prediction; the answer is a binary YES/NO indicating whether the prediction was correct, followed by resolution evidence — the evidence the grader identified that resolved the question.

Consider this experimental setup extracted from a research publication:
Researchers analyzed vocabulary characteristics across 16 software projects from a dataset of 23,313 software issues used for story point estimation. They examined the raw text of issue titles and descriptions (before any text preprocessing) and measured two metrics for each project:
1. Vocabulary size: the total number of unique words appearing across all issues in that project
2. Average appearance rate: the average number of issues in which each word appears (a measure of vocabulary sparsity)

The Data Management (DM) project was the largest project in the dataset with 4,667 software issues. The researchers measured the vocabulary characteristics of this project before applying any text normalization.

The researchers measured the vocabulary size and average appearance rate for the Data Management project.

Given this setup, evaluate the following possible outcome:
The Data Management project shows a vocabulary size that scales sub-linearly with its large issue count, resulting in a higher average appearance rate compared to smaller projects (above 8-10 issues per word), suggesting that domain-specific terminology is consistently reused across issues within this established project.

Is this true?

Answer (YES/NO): NO